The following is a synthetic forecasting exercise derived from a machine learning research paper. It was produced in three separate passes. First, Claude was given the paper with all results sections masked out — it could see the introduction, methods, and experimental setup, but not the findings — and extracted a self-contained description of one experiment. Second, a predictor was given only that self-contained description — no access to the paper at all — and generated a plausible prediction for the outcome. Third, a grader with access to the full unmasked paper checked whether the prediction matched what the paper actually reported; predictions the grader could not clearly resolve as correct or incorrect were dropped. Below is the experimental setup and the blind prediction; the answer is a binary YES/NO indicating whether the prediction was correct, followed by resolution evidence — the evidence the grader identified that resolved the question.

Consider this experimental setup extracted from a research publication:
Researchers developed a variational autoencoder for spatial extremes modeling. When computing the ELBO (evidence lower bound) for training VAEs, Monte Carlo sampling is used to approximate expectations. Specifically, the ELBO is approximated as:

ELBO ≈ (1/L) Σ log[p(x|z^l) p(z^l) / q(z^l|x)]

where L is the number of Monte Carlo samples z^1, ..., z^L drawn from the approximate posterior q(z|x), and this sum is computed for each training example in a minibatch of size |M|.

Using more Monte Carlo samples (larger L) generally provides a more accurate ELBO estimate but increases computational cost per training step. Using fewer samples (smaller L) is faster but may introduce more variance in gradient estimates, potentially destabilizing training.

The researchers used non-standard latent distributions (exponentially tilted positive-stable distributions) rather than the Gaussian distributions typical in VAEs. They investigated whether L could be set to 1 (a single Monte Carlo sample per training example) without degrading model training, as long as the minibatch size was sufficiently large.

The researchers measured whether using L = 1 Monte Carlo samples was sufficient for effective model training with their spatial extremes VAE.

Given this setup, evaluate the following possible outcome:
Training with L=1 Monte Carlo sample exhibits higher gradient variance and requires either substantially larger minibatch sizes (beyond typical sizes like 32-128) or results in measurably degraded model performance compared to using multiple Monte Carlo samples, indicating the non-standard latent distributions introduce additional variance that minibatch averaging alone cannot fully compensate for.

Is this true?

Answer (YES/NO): NO